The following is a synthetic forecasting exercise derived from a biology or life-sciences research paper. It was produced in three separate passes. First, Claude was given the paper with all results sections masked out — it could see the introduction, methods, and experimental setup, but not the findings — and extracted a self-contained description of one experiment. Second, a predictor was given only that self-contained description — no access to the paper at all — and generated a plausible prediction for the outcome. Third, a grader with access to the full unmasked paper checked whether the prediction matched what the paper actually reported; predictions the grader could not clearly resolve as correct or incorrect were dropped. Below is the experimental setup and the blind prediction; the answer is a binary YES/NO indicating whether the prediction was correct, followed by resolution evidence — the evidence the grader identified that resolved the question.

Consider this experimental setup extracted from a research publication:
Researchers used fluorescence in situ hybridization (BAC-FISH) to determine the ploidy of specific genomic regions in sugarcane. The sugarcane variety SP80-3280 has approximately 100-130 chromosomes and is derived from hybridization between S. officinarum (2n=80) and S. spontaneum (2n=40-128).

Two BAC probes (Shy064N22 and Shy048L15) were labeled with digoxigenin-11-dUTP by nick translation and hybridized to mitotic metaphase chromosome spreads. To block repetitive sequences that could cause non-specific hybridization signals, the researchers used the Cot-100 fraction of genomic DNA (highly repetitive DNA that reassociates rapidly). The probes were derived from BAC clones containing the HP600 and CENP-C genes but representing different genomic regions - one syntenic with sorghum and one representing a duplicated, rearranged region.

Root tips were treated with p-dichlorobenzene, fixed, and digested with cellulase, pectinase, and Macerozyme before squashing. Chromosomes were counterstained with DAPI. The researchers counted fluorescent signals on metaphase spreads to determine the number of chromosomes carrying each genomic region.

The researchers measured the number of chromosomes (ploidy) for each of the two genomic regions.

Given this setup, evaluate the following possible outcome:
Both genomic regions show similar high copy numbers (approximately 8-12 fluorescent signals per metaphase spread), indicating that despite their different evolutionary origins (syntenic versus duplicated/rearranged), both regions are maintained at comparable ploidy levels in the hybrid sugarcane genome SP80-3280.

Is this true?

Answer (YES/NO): YES